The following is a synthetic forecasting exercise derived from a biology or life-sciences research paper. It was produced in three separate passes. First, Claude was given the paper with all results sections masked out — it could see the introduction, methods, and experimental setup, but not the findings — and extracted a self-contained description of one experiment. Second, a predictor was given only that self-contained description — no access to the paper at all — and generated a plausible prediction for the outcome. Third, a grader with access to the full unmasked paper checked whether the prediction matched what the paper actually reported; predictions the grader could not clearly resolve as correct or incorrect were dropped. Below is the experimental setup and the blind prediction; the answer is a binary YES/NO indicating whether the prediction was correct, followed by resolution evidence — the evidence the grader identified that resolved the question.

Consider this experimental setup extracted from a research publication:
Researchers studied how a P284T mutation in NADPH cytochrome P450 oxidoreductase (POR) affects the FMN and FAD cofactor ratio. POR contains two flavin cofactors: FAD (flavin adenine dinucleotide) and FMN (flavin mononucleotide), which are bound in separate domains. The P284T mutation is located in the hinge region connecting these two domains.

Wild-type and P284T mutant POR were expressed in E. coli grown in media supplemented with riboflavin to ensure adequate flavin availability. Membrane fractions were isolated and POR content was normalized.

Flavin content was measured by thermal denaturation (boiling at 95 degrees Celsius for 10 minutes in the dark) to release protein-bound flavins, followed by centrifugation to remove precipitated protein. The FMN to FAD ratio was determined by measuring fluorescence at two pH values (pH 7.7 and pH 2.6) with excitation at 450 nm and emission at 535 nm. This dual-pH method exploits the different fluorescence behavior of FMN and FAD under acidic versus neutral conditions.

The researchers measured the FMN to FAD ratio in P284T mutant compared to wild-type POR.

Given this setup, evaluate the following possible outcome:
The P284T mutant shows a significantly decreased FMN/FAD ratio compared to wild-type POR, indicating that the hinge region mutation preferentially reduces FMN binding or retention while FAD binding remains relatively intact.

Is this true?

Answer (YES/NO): NO